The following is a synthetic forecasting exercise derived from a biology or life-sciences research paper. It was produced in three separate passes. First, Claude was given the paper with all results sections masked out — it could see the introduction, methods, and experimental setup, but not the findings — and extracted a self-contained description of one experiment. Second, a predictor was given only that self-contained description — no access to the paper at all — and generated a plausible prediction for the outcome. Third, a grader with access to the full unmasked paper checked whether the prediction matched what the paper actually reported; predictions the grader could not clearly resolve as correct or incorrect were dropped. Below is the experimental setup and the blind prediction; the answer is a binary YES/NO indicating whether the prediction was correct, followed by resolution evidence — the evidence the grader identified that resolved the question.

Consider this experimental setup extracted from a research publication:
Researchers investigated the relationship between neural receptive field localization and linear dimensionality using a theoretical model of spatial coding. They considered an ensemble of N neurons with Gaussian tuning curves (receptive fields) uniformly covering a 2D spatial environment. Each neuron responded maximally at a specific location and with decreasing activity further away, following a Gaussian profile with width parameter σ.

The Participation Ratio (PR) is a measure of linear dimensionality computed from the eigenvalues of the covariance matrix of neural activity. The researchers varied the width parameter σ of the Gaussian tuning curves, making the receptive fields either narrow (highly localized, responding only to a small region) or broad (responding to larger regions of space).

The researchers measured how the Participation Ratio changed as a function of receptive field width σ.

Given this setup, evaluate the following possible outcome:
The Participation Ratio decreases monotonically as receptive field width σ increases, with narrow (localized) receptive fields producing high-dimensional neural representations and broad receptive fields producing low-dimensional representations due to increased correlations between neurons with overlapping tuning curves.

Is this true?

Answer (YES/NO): YES